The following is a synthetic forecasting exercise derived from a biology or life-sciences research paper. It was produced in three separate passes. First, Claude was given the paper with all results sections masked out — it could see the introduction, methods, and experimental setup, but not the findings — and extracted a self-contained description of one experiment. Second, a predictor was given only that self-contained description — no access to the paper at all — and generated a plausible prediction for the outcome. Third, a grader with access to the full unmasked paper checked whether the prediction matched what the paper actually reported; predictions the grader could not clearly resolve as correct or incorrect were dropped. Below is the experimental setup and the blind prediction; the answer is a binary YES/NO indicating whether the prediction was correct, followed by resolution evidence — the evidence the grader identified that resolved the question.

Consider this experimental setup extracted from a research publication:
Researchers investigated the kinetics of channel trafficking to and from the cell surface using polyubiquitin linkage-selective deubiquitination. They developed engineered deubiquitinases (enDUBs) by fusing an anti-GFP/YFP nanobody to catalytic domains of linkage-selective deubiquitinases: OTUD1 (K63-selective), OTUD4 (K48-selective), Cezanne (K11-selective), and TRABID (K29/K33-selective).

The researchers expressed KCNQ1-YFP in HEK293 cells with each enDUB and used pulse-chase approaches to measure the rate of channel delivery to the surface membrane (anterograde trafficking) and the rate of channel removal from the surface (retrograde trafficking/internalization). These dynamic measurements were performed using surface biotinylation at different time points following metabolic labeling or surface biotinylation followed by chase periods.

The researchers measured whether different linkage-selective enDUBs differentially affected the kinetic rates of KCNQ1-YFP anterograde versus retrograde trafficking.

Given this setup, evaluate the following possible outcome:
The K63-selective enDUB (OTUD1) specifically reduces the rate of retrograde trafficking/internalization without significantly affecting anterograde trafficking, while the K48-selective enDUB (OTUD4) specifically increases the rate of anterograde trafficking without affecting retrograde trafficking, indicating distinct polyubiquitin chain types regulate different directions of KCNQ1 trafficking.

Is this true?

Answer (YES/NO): NO